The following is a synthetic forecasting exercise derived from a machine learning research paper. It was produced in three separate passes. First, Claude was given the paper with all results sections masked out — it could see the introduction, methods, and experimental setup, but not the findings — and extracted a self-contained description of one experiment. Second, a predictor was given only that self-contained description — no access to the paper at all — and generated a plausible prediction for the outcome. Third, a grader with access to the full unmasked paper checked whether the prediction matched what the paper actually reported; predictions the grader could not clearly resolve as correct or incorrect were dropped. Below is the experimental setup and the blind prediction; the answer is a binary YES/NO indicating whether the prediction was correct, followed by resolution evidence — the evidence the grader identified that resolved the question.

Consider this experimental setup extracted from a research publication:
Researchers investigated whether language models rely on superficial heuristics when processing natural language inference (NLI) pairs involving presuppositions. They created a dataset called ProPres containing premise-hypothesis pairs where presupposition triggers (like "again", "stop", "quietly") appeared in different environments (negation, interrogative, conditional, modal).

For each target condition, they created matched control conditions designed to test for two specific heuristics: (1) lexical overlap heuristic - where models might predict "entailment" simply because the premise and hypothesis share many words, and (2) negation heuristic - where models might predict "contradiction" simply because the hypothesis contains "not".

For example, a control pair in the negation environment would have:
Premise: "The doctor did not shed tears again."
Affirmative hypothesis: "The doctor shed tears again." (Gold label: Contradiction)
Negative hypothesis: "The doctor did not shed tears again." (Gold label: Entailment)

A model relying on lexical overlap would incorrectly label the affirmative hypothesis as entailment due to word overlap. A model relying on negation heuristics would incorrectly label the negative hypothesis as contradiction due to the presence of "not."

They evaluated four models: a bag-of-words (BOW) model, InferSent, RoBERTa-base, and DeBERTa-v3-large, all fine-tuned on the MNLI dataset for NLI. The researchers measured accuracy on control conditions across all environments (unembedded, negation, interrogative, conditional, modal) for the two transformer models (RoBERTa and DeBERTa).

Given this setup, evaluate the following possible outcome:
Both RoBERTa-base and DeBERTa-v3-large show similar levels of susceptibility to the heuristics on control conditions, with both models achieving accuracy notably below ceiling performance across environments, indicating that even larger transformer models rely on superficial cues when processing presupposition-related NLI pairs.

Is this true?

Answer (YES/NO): NO